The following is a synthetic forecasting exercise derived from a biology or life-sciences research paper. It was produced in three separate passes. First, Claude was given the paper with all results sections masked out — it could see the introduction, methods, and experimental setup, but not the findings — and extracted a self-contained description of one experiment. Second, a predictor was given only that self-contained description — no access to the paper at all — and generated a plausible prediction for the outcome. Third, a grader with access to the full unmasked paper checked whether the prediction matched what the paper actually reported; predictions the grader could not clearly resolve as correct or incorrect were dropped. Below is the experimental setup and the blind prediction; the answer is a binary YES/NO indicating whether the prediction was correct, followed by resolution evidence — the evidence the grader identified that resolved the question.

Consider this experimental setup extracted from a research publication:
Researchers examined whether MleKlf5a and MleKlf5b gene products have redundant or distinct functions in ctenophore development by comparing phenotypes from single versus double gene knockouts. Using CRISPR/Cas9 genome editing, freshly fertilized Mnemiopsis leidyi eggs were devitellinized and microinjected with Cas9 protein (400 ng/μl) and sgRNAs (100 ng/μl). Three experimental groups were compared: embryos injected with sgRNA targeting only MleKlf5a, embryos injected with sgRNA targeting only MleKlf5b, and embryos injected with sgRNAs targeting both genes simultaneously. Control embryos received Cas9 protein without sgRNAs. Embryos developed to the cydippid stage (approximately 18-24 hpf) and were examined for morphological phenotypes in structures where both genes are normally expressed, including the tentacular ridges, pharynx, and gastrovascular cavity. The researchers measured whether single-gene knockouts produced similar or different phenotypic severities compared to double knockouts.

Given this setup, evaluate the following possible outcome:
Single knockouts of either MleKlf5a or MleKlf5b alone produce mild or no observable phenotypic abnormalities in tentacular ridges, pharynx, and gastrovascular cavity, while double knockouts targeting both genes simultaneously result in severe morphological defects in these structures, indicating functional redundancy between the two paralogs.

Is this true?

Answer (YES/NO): YES